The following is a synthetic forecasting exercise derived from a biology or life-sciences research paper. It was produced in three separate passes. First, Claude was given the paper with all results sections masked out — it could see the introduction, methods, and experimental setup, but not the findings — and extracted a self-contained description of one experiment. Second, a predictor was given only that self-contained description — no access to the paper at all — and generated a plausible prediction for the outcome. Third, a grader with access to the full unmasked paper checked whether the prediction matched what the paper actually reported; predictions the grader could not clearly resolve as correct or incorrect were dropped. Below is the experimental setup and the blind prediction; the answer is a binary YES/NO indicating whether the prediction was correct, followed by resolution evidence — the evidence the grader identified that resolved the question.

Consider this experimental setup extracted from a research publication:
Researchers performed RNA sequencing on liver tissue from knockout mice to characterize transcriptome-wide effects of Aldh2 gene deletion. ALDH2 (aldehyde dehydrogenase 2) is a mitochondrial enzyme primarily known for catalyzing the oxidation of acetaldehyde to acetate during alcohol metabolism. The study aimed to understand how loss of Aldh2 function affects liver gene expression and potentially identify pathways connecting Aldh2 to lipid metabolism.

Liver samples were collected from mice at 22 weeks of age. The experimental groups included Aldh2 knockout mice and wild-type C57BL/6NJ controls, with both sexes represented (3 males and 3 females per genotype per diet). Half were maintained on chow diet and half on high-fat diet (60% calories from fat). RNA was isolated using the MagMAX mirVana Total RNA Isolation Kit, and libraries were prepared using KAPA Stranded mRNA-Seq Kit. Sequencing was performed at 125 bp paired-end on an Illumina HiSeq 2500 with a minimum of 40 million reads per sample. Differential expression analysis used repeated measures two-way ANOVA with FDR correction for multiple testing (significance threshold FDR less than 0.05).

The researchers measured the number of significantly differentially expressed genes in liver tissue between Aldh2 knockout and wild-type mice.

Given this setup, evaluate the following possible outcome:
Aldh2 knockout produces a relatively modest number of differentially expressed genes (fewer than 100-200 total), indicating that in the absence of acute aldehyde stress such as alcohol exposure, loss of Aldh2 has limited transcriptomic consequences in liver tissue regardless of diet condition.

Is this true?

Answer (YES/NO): NO